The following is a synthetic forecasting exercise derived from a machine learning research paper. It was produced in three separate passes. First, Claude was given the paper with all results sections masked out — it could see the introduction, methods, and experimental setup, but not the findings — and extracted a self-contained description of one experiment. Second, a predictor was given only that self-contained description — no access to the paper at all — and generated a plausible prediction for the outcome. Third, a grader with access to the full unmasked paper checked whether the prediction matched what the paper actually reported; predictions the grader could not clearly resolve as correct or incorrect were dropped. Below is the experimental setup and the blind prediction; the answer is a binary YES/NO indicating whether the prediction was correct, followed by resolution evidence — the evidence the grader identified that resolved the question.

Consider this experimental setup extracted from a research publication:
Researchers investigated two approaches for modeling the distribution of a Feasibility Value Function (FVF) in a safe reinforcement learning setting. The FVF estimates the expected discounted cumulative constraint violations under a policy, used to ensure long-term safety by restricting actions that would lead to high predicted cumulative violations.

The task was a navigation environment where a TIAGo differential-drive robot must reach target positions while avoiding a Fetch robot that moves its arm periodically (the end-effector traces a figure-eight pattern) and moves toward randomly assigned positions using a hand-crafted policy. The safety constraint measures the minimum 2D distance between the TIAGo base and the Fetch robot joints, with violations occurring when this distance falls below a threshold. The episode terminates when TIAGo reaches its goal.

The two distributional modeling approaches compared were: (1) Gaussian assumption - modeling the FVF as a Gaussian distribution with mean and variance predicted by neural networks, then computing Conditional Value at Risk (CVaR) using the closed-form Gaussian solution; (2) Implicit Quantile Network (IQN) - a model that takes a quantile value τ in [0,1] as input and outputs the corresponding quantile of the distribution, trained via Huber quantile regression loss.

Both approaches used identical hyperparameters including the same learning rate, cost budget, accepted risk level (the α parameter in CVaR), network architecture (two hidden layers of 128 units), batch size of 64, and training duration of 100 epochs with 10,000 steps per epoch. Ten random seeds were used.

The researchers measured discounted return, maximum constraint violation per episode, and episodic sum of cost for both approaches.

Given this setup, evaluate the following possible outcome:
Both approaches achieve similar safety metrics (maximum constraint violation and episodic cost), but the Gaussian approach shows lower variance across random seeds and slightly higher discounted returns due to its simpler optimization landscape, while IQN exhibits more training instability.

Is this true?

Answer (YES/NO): NO